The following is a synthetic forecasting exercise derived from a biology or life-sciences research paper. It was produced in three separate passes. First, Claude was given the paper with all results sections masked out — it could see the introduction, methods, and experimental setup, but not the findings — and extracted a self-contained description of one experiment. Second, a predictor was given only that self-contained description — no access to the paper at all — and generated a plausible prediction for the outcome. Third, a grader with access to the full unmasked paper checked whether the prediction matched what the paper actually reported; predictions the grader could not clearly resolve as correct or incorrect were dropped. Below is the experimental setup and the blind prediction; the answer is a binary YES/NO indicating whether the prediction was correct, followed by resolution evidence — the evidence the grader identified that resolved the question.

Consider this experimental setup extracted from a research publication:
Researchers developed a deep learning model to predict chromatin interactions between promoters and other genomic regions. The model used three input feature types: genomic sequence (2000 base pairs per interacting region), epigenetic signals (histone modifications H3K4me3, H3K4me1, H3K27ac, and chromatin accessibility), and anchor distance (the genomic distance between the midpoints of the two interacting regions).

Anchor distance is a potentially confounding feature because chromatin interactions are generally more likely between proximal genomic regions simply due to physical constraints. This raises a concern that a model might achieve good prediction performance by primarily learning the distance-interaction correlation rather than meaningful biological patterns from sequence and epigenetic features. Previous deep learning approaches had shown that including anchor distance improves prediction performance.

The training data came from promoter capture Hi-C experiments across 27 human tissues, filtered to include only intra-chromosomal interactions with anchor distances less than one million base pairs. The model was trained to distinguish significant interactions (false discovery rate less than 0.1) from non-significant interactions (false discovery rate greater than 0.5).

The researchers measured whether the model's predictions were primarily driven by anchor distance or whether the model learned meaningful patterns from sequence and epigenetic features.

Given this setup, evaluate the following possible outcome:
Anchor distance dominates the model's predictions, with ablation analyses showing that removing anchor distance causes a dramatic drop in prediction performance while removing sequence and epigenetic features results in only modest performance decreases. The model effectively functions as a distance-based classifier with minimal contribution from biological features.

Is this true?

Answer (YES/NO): NO